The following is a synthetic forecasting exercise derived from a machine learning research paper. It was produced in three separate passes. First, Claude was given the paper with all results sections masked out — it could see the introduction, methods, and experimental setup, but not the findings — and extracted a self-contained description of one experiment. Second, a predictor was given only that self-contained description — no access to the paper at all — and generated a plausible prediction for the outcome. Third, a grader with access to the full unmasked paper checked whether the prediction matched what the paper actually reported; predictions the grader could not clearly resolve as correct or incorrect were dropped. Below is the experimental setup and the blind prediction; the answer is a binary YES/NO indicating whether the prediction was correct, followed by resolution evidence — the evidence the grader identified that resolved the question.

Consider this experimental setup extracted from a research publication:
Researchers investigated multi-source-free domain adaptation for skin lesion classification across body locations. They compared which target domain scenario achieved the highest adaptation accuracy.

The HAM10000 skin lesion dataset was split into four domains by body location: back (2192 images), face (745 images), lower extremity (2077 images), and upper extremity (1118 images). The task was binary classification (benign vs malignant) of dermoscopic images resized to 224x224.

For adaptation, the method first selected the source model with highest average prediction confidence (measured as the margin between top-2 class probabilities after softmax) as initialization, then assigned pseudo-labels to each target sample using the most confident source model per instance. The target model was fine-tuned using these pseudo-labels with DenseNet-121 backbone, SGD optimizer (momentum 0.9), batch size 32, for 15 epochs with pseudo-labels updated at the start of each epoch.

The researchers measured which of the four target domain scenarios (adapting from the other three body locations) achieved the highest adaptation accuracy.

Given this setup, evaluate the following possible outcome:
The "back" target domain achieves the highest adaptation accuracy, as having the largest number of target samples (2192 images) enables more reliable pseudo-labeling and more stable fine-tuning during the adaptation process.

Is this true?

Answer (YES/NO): NO